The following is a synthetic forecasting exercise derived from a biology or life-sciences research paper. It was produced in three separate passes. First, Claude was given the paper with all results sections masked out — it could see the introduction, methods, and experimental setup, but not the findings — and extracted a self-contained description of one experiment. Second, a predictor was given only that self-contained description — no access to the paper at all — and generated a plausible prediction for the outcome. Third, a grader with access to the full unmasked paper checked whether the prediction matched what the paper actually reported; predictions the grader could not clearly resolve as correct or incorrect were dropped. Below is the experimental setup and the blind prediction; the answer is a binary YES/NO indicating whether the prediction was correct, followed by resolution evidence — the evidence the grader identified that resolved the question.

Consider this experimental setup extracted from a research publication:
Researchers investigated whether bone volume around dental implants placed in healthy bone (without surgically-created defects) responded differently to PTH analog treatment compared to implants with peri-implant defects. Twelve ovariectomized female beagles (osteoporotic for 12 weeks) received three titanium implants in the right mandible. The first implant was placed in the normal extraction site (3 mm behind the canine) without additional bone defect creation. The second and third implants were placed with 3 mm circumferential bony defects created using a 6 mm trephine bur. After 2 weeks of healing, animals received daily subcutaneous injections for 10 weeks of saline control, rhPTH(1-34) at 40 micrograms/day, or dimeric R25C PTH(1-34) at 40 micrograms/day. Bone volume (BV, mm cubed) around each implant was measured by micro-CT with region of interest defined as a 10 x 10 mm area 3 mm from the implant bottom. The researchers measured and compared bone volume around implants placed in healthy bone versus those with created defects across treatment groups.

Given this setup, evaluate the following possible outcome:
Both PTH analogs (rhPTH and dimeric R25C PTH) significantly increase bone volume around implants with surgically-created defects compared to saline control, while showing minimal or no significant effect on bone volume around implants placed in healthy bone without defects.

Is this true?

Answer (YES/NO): NO